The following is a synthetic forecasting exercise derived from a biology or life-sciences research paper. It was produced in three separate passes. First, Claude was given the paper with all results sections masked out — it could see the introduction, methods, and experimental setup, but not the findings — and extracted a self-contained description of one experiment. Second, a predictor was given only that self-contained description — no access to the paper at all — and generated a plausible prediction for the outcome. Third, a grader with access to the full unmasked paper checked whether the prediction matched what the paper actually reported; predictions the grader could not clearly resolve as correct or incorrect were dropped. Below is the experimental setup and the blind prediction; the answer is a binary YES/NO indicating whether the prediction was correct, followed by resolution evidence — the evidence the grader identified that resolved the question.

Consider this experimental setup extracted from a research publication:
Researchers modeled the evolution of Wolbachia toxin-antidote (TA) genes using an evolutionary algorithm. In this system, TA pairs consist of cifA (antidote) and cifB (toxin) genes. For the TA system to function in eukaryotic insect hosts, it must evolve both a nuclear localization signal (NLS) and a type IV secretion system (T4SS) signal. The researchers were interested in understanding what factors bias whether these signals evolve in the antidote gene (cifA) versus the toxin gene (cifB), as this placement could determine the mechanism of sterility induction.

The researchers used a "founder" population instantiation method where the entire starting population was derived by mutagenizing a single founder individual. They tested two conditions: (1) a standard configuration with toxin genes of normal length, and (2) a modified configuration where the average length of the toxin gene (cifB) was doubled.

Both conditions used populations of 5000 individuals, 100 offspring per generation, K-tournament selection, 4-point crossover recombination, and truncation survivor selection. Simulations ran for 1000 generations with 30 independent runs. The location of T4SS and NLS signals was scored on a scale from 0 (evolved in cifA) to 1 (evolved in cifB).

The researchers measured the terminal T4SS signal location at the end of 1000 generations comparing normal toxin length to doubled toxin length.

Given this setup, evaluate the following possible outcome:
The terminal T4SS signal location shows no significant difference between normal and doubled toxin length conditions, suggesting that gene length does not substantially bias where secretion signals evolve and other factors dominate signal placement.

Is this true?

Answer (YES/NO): NO